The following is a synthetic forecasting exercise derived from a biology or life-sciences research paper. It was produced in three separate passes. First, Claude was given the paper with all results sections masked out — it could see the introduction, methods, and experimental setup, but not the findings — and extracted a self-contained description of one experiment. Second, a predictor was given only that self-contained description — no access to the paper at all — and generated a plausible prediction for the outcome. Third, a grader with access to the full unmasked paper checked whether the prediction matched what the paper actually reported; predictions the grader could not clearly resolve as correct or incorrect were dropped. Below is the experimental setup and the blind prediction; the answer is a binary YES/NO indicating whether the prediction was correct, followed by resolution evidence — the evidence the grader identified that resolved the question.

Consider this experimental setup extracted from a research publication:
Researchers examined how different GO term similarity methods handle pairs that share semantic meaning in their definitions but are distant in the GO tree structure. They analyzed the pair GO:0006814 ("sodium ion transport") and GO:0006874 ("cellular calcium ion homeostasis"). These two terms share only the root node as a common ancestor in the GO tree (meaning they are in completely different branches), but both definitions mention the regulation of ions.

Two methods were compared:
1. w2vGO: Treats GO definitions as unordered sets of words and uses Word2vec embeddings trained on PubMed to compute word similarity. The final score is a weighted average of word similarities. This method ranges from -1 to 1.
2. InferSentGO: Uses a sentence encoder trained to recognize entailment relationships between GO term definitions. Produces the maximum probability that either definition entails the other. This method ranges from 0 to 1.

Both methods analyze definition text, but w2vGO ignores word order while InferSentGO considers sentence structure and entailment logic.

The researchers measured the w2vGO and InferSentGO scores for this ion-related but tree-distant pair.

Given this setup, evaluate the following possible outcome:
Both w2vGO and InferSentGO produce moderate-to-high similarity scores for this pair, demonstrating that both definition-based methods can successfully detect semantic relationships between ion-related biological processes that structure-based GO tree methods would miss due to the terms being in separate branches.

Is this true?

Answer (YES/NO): NO